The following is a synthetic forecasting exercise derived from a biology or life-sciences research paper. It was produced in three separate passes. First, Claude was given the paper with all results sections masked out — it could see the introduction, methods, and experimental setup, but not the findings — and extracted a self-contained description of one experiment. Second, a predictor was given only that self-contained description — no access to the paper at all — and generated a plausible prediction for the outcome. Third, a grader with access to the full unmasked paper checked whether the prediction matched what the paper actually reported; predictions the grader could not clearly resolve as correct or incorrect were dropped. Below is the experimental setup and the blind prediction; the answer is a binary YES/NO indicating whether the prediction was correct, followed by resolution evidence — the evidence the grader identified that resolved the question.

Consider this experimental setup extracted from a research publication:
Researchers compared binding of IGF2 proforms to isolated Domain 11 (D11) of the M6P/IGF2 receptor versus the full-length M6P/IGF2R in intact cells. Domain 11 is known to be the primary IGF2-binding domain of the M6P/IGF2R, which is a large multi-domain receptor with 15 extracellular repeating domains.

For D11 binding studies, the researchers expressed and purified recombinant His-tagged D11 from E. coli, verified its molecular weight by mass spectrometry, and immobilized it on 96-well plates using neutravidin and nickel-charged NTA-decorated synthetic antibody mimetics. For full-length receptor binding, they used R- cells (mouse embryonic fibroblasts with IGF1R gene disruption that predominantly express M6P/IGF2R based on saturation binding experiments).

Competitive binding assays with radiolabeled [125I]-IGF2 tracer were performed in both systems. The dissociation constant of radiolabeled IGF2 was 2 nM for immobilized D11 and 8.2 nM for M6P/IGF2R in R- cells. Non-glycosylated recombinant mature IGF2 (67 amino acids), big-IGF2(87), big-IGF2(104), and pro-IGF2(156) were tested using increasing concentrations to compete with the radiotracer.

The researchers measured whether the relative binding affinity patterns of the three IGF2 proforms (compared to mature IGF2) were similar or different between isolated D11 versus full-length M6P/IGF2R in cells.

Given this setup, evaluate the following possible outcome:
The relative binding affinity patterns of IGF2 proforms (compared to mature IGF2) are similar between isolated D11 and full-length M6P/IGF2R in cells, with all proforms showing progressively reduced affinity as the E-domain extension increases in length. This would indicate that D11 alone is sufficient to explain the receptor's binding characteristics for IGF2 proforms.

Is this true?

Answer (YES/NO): NO